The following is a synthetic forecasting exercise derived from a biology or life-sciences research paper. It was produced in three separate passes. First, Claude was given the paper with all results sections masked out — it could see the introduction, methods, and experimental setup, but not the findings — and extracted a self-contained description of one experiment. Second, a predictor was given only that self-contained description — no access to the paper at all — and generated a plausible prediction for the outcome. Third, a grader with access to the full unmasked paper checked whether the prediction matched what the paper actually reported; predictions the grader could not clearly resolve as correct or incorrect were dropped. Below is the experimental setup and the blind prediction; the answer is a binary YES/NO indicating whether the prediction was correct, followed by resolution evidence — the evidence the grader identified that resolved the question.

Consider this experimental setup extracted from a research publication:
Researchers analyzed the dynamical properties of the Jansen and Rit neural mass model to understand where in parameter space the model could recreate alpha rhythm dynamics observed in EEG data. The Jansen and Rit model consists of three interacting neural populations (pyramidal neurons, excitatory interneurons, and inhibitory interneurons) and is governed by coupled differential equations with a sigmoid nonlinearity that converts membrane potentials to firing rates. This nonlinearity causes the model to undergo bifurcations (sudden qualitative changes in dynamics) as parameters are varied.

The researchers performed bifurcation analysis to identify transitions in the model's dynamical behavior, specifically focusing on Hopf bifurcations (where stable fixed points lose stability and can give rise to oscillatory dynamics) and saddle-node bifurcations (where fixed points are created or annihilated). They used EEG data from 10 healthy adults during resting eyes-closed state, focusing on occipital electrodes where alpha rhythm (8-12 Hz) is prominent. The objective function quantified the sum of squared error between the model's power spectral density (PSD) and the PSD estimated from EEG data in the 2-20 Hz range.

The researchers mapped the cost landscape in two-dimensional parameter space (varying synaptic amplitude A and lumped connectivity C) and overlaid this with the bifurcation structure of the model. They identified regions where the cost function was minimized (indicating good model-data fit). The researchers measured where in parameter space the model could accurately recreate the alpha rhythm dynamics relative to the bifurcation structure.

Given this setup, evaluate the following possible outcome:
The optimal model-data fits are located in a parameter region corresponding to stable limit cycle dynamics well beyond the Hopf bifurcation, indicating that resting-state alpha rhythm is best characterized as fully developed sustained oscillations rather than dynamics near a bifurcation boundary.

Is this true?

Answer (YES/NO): NO